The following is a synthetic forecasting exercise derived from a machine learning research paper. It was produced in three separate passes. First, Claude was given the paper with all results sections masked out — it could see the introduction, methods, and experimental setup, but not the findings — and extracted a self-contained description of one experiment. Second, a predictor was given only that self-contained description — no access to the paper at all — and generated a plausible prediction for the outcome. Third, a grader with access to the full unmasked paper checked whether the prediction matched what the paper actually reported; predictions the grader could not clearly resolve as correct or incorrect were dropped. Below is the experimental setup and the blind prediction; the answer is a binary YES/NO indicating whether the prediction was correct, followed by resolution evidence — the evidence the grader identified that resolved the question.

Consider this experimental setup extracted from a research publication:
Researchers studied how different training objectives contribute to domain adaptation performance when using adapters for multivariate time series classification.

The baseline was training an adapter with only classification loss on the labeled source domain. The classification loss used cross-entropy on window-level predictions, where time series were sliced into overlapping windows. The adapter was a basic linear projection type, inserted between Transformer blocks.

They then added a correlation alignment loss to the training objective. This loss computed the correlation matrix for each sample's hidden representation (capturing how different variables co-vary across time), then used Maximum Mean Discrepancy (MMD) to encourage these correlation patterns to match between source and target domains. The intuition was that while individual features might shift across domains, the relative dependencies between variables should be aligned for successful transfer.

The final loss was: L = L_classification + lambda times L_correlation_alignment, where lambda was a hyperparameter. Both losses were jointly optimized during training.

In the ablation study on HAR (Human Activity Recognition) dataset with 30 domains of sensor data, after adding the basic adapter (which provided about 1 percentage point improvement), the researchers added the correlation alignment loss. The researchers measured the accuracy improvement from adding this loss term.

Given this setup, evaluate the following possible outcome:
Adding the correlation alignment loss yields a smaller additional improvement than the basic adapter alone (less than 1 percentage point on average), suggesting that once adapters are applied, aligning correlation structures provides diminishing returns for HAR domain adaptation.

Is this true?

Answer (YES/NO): NO